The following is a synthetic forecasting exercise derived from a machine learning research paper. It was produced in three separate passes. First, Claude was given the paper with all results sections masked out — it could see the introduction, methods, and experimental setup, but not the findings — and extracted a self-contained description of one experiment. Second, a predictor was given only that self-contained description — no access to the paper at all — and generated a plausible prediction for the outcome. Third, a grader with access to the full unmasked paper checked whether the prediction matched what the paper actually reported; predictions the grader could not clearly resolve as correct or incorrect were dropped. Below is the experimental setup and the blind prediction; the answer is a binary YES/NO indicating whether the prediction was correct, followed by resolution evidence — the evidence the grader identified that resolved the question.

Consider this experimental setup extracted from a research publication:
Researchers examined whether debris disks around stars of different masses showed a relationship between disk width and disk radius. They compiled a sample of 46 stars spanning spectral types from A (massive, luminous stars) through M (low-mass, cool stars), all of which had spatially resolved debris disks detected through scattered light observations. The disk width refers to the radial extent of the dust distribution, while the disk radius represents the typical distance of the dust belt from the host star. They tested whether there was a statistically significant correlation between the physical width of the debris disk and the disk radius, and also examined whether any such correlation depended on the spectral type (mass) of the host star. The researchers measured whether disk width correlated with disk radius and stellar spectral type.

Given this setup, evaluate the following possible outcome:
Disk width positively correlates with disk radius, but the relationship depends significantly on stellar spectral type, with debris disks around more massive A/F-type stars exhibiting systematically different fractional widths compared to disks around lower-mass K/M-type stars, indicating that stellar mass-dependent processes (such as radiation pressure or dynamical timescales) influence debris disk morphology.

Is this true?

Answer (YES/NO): NO